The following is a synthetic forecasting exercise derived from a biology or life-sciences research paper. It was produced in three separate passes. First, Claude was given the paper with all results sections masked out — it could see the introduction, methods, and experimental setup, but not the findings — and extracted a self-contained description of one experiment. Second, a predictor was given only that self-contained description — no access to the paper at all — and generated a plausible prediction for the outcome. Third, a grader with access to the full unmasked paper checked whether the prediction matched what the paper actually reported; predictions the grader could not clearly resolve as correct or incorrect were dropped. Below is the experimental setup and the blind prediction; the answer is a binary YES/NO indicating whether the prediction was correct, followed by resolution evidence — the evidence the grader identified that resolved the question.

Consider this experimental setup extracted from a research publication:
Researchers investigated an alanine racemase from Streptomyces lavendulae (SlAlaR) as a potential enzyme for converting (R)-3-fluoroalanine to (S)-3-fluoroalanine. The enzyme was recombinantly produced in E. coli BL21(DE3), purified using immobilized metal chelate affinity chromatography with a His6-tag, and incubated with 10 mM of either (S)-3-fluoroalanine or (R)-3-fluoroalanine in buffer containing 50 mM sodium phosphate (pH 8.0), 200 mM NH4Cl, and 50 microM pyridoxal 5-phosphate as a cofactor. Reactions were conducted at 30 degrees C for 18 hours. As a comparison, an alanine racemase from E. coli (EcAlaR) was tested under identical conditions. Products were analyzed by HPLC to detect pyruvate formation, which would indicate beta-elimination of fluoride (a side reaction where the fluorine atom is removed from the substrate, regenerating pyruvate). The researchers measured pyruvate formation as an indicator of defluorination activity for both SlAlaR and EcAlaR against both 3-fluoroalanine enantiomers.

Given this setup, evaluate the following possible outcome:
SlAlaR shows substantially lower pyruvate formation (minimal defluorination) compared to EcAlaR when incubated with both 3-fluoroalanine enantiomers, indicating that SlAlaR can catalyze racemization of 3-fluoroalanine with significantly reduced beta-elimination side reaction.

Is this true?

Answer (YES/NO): NO